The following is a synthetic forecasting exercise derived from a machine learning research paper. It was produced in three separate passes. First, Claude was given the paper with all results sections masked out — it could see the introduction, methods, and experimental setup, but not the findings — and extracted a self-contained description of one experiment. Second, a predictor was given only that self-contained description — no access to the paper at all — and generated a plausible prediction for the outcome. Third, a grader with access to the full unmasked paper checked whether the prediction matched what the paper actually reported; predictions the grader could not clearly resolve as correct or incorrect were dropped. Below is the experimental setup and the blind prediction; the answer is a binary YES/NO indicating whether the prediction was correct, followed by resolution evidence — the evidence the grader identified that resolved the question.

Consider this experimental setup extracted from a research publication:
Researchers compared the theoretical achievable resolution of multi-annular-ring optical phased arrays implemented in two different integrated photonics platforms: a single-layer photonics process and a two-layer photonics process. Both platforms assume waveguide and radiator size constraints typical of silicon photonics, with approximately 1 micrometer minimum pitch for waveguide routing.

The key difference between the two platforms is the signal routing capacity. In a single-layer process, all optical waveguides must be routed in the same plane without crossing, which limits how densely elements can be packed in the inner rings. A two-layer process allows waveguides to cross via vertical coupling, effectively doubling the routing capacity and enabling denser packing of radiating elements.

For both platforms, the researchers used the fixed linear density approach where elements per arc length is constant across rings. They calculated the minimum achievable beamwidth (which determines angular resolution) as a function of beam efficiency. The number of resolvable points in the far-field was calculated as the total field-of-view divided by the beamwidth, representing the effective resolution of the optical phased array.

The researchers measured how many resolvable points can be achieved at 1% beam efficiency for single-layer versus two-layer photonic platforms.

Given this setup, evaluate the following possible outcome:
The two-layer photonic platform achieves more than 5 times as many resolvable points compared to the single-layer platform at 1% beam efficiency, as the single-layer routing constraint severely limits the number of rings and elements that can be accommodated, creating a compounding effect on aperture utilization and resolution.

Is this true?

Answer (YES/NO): NO